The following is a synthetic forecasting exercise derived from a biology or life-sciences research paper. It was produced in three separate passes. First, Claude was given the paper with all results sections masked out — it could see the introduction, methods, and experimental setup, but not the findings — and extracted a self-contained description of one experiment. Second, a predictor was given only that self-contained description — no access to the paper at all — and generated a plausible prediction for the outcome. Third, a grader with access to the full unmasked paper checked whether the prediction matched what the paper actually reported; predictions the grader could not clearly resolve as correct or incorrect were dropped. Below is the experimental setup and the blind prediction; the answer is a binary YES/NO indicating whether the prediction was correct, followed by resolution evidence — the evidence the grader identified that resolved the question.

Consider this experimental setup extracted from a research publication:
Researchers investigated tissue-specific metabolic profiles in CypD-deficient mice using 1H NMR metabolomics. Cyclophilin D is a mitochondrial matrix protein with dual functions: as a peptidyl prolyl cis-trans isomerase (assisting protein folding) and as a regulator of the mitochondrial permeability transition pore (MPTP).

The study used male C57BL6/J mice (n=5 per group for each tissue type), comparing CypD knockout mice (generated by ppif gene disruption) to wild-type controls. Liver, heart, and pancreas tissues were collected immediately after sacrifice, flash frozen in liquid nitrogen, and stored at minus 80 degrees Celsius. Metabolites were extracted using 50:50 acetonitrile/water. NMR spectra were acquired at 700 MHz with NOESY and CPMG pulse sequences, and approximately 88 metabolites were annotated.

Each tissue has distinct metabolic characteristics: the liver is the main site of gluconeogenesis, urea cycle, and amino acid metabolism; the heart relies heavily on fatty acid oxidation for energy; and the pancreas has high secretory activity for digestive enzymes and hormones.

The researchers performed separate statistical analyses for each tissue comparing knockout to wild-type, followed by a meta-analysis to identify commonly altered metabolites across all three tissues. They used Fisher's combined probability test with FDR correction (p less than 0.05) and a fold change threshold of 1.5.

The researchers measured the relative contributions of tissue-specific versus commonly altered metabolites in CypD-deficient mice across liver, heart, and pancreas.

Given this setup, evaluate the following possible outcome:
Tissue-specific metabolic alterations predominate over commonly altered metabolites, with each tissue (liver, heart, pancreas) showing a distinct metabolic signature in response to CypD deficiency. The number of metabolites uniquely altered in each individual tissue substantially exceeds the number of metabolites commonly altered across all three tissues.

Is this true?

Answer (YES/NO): NO